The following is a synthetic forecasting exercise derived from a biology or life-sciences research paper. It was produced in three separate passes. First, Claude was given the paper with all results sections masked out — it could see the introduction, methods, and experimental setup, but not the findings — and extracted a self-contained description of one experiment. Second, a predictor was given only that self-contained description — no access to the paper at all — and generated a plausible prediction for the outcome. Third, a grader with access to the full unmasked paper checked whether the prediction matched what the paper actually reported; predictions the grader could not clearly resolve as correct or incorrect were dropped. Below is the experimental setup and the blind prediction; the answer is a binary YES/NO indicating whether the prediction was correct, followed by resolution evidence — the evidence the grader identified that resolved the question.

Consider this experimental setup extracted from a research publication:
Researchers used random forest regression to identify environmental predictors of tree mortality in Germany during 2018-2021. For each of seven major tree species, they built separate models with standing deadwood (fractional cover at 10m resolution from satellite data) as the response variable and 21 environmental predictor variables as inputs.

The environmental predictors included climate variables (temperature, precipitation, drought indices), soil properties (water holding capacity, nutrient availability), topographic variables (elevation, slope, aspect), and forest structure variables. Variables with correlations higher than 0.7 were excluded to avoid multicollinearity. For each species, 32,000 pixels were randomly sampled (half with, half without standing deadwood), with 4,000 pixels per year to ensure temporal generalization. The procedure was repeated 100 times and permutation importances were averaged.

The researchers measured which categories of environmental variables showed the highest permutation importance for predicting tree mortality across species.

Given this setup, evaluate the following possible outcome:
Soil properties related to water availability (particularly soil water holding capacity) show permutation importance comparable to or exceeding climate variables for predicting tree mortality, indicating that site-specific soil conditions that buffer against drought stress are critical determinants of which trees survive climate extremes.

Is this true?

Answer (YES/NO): NO